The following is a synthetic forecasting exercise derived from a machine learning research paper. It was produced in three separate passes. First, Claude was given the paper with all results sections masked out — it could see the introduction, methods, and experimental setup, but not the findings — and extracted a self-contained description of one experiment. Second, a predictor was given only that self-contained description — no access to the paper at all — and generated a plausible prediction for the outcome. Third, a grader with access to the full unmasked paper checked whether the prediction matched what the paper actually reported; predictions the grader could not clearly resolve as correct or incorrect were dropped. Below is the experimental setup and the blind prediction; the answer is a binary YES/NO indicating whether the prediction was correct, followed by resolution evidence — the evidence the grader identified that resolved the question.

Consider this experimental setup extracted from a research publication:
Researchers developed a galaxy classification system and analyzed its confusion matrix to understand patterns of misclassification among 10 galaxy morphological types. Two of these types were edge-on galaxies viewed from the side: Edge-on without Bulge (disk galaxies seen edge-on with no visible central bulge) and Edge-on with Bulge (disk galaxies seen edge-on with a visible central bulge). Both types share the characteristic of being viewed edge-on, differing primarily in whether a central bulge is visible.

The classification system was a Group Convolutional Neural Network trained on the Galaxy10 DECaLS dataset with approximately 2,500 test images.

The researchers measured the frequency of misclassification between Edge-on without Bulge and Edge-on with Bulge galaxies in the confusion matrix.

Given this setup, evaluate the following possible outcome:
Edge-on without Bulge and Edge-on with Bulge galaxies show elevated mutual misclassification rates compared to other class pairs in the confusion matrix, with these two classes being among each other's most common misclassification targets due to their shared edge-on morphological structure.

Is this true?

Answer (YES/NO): NO